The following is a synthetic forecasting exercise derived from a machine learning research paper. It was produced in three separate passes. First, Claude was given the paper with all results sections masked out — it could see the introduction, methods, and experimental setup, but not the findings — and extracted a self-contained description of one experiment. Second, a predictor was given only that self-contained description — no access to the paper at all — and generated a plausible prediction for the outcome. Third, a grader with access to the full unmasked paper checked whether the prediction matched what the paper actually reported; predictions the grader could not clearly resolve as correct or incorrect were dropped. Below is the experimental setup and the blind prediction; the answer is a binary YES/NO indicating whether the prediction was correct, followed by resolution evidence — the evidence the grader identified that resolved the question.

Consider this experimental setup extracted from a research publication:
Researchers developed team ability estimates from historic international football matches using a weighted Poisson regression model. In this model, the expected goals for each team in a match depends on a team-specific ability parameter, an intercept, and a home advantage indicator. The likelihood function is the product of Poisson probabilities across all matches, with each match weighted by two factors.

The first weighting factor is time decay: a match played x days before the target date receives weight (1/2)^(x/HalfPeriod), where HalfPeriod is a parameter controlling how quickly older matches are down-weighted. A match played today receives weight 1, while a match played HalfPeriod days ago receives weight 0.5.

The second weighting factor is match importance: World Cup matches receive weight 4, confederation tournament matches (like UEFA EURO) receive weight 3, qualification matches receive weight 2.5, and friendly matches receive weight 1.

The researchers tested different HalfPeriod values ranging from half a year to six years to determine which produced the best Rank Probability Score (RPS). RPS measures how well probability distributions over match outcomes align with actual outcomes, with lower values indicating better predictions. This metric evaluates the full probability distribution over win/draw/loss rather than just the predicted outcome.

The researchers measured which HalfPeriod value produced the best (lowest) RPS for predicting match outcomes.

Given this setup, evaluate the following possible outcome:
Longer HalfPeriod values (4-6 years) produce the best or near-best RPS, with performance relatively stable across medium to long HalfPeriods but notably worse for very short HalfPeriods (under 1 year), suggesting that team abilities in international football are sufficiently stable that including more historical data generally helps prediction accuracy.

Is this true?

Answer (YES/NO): NO